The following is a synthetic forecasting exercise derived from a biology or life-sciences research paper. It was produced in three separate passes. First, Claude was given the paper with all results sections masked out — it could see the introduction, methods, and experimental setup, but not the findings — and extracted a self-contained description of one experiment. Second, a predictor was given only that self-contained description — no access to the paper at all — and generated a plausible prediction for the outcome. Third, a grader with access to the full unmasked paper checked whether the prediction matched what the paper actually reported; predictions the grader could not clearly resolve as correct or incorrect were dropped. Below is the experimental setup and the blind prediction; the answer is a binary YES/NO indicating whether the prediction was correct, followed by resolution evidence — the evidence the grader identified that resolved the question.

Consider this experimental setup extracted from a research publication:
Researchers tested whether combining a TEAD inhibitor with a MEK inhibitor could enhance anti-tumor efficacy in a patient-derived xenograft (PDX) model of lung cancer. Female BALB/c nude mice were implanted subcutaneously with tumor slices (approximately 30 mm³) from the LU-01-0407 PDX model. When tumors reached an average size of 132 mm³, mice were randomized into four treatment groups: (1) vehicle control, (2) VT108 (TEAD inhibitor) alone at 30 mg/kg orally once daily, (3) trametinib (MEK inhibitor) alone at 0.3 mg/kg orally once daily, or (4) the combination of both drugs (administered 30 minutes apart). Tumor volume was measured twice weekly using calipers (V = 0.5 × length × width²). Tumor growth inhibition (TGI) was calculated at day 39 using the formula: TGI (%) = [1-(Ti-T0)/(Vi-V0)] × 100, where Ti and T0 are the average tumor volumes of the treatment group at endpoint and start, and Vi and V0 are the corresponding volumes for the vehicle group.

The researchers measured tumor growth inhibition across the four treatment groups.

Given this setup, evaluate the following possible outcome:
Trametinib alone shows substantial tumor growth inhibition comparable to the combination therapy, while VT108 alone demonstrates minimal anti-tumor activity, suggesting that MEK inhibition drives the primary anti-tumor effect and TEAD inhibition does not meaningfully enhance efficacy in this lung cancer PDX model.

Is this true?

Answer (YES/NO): NO